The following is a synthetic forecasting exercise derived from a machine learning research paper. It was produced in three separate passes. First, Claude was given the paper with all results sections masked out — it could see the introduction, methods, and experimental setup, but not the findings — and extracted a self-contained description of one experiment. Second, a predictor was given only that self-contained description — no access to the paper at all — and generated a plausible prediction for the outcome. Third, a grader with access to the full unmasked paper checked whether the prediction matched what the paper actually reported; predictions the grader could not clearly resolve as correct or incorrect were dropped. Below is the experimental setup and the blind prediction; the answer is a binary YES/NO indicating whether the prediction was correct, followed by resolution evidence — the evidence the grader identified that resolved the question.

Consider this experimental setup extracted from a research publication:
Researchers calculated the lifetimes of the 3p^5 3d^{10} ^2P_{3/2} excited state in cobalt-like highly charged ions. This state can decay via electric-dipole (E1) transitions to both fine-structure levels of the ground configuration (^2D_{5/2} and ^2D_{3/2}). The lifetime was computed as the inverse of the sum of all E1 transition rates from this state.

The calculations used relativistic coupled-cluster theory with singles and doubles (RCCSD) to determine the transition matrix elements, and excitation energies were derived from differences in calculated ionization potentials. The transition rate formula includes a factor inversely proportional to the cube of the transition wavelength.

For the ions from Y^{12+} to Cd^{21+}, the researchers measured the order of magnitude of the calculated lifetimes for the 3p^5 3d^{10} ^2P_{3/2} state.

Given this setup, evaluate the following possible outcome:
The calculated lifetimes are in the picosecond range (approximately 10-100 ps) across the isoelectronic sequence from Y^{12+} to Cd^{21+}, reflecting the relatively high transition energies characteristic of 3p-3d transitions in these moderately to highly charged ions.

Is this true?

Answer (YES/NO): NO